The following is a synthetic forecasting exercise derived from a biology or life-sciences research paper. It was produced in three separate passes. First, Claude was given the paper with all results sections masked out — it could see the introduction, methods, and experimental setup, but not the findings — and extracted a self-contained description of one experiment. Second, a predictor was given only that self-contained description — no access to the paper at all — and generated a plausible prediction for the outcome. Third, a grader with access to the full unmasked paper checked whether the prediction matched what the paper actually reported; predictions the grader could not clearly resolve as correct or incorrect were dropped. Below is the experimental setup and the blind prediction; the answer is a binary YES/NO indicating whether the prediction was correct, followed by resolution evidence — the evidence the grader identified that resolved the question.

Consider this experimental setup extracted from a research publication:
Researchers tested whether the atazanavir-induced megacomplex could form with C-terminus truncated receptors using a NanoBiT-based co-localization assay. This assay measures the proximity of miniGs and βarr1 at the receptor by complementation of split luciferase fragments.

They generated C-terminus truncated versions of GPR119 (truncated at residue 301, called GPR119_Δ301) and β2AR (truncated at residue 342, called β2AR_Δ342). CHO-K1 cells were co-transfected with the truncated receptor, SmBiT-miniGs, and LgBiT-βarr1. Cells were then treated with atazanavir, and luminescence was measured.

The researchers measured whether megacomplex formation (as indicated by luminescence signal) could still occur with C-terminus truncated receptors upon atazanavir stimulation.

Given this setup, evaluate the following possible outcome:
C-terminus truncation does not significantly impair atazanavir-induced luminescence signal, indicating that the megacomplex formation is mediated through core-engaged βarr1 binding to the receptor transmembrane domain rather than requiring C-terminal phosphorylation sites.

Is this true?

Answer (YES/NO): NO